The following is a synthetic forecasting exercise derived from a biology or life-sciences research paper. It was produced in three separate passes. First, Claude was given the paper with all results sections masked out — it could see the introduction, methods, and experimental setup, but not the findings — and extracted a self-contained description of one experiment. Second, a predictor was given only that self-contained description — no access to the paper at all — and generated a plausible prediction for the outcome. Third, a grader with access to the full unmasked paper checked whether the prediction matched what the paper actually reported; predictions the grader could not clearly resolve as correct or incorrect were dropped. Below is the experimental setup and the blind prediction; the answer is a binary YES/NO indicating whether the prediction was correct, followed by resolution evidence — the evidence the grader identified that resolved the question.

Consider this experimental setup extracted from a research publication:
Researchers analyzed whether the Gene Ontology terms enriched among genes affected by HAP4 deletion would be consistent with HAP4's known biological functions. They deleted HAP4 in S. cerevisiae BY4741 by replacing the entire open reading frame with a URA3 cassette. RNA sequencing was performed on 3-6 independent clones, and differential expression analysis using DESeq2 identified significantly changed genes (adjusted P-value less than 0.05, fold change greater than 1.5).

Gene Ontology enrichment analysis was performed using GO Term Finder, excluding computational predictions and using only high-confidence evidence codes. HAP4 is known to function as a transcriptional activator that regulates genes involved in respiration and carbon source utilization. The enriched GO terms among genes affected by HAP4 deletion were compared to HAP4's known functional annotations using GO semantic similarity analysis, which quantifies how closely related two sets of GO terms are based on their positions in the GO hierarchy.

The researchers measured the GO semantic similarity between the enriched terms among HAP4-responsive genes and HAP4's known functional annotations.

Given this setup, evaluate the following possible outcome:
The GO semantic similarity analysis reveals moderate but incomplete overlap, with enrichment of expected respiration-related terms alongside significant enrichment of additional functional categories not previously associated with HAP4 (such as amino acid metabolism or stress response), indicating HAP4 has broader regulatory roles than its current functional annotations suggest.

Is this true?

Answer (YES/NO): NO